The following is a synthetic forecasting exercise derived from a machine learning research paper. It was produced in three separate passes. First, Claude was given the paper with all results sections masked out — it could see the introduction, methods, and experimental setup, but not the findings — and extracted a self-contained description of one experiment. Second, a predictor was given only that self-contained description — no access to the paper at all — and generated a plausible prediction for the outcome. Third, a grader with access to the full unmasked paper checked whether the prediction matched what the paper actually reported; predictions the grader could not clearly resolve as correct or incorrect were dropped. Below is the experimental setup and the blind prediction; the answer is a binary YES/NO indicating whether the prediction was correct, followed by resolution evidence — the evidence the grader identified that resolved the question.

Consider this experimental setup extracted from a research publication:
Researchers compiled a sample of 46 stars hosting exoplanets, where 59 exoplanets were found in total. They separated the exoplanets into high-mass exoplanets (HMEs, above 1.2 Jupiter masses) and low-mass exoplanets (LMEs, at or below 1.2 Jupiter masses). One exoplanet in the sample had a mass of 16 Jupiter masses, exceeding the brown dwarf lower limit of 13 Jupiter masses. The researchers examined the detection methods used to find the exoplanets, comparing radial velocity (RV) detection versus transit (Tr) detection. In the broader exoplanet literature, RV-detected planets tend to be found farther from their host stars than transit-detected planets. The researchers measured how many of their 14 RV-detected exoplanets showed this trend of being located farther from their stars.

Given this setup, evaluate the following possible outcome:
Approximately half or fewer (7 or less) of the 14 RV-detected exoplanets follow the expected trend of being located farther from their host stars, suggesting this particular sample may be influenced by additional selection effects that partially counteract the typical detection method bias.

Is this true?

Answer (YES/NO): YES